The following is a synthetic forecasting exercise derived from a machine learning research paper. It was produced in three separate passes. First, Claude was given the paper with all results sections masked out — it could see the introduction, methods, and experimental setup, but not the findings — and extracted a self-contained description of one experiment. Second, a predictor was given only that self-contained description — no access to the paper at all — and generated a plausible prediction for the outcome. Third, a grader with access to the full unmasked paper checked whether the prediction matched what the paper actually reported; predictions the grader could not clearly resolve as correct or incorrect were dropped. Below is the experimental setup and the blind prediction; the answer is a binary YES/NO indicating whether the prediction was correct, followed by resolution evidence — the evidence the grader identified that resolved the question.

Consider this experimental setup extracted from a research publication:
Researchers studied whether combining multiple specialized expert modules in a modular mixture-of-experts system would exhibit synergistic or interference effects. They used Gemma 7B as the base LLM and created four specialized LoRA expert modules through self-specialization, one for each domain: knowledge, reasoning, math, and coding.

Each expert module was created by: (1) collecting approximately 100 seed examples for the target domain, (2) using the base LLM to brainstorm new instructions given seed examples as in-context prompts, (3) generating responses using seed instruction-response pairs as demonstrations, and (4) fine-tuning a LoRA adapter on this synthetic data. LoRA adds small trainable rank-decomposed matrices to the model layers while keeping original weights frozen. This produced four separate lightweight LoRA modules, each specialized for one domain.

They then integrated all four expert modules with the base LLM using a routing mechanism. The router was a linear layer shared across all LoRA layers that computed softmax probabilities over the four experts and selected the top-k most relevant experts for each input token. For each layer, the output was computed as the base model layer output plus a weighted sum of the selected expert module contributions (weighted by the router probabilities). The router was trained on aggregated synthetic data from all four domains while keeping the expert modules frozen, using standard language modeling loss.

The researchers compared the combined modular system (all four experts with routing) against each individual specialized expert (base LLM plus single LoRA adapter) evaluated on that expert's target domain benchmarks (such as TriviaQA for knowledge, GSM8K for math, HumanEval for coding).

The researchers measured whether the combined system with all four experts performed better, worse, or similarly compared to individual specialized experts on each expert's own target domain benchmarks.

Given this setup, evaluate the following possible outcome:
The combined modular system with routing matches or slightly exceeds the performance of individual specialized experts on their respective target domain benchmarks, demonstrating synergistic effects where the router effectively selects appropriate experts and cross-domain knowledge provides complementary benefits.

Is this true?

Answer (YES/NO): YES